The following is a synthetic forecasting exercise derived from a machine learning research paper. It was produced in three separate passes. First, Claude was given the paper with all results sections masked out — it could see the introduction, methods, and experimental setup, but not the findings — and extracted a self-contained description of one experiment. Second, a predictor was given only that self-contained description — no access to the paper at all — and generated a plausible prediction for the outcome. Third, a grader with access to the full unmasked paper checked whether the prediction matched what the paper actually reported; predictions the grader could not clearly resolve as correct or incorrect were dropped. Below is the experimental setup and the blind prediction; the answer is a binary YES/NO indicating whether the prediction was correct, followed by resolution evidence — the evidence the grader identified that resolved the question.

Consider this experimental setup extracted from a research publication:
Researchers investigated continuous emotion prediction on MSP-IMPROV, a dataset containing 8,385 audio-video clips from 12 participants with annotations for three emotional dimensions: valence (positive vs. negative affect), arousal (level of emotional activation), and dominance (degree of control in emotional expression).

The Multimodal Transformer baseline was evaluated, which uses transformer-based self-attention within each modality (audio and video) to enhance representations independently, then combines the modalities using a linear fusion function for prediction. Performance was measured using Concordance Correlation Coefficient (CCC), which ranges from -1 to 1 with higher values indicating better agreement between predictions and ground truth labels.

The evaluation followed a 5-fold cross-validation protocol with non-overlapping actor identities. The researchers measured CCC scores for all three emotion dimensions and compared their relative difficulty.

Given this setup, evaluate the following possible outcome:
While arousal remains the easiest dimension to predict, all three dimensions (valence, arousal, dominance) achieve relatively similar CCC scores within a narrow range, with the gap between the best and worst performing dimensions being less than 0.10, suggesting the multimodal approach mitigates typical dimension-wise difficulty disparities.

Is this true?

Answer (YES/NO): NO